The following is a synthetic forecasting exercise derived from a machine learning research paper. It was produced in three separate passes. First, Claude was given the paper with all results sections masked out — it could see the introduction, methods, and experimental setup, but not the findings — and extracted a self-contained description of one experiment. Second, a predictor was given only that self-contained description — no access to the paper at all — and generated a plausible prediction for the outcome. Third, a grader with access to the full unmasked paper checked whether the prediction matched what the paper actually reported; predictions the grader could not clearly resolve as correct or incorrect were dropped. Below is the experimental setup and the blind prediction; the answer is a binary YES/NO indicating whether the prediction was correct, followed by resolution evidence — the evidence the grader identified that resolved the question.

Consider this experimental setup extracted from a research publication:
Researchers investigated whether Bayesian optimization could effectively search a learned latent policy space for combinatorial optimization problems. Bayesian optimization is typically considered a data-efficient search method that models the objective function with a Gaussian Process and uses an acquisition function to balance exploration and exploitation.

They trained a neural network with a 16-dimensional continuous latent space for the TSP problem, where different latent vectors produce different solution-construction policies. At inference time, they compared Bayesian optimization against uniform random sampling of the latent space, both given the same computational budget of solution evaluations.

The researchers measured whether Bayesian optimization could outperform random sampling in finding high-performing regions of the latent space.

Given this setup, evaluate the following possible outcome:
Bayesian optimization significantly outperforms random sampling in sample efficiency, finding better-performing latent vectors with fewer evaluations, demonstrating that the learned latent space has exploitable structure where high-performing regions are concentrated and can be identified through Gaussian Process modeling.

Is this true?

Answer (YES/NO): NO